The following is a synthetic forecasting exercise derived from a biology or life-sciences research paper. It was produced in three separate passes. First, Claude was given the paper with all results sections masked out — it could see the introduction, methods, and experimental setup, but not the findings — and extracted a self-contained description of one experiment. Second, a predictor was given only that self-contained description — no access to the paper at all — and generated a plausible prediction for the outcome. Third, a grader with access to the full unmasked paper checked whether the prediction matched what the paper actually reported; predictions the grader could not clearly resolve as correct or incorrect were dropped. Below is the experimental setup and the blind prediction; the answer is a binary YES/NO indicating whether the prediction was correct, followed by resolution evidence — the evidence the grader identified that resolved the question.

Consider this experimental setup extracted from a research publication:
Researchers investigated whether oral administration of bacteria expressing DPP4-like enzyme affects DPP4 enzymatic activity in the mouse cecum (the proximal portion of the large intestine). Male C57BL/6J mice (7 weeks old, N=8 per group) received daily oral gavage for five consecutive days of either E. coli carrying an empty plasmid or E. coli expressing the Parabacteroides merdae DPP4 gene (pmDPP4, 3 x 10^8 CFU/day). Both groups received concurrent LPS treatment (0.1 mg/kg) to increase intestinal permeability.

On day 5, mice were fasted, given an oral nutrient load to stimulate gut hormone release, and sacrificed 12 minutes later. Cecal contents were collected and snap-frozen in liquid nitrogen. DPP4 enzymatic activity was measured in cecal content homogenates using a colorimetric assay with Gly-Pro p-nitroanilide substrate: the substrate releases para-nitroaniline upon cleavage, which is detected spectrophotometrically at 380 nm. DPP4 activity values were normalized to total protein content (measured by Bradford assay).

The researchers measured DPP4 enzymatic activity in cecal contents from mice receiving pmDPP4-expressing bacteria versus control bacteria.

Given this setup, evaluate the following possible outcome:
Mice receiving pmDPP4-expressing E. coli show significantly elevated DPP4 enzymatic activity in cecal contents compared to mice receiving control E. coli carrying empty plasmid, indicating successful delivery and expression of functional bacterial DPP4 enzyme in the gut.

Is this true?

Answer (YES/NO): YES